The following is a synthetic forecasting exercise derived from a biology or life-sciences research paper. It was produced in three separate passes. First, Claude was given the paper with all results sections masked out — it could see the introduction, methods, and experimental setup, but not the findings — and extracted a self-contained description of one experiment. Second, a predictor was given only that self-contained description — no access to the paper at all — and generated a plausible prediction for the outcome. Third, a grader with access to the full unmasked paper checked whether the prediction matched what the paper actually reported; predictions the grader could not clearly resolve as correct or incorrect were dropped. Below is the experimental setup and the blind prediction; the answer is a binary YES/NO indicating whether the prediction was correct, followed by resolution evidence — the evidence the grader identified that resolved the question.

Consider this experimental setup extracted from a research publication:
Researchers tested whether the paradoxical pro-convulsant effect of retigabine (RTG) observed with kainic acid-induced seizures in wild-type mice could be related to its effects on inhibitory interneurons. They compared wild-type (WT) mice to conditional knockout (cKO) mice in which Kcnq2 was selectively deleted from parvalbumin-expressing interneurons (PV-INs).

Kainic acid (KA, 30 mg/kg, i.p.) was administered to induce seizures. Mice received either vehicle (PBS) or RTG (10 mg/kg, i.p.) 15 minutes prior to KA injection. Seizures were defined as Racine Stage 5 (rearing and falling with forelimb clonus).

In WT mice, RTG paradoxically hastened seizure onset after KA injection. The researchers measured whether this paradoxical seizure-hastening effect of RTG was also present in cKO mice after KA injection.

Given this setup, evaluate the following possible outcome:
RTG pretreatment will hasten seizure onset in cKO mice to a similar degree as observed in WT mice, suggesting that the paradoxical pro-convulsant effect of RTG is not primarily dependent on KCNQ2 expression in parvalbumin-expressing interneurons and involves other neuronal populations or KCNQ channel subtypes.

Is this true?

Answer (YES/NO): NO